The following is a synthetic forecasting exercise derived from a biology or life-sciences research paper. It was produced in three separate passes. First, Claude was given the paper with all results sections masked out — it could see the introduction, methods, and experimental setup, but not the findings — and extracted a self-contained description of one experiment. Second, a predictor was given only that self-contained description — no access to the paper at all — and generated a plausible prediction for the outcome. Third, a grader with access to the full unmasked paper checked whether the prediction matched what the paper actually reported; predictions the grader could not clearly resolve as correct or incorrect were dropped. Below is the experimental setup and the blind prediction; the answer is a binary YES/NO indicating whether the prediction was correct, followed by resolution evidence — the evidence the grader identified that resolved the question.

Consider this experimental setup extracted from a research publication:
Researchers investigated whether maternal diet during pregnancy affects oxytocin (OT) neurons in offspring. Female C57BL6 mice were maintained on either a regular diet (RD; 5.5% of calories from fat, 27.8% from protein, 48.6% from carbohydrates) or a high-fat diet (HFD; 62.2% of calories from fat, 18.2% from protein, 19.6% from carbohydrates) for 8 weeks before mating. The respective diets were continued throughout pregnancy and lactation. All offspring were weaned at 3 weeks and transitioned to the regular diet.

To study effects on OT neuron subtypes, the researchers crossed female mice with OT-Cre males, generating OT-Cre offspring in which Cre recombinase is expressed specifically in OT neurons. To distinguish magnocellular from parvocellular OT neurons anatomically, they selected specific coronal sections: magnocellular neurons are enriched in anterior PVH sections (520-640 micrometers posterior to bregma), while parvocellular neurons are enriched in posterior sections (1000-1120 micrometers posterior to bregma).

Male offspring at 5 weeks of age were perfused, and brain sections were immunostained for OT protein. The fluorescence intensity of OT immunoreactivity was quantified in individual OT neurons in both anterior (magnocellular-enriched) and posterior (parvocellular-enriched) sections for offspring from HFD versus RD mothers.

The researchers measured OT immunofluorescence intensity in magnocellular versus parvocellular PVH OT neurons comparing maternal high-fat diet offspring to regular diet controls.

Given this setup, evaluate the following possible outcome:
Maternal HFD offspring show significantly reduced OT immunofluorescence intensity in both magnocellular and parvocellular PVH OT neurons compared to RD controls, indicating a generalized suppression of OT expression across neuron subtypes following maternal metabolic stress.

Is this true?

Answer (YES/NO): YES